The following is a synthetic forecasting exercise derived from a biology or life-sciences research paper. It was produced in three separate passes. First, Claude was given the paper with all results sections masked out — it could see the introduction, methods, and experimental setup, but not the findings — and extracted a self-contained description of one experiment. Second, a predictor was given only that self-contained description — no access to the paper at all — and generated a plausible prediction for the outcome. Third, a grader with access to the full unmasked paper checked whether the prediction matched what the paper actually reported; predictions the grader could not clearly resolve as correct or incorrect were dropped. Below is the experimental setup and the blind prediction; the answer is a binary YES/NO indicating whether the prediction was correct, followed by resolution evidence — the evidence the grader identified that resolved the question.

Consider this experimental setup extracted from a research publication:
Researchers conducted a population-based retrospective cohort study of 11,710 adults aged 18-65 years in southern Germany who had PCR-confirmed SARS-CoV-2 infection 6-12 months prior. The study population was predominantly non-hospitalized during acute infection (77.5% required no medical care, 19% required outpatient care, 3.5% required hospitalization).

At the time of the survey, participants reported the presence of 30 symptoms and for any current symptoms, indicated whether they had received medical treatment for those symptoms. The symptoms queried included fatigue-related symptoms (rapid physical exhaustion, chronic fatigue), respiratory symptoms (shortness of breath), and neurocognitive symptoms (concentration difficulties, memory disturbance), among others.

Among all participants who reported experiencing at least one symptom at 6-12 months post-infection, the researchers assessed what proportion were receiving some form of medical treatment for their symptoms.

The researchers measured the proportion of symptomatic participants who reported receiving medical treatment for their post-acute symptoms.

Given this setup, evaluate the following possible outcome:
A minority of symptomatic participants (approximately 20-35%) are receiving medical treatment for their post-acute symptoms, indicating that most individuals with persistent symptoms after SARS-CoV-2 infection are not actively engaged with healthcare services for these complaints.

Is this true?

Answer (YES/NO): NO